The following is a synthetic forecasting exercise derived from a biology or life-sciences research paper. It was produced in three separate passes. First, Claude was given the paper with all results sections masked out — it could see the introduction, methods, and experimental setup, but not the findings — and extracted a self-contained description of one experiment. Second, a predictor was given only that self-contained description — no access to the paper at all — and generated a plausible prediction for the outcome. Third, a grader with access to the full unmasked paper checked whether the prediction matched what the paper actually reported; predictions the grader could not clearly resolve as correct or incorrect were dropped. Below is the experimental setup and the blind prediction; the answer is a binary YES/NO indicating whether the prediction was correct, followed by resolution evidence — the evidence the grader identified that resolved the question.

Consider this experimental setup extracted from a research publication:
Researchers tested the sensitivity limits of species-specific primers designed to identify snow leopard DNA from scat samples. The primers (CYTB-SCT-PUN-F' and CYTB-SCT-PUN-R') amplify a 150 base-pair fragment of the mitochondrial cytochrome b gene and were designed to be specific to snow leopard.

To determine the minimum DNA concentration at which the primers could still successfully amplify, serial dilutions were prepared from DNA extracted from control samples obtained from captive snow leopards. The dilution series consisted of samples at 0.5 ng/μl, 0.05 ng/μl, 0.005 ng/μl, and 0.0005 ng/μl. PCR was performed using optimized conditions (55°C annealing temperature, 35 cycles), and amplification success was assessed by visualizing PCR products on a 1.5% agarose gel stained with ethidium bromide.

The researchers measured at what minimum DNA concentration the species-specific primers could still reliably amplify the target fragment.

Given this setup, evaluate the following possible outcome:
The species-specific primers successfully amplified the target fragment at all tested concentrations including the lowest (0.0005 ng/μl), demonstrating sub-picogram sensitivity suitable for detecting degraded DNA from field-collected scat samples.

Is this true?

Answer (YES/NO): YES